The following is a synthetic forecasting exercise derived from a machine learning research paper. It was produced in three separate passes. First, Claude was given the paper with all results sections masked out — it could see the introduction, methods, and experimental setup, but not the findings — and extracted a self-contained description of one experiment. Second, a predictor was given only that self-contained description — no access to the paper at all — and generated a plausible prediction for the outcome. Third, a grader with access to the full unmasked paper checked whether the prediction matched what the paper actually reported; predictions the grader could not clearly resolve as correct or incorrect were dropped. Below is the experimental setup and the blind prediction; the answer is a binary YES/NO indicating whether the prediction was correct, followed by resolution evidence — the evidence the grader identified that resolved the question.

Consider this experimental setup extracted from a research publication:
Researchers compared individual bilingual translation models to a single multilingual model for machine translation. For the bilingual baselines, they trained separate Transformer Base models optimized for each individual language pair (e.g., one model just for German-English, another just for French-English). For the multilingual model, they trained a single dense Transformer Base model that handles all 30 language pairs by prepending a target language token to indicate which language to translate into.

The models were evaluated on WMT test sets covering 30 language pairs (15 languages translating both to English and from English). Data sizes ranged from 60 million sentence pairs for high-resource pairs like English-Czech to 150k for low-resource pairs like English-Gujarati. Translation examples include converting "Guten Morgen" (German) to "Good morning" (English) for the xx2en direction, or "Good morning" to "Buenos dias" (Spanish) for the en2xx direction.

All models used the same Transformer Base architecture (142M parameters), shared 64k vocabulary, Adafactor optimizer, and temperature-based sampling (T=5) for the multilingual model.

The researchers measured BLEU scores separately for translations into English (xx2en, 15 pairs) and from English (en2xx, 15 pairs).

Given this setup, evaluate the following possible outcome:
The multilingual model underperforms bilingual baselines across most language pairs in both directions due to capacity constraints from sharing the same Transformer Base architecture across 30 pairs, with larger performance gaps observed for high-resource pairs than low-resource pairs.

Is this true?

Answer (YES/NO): NO